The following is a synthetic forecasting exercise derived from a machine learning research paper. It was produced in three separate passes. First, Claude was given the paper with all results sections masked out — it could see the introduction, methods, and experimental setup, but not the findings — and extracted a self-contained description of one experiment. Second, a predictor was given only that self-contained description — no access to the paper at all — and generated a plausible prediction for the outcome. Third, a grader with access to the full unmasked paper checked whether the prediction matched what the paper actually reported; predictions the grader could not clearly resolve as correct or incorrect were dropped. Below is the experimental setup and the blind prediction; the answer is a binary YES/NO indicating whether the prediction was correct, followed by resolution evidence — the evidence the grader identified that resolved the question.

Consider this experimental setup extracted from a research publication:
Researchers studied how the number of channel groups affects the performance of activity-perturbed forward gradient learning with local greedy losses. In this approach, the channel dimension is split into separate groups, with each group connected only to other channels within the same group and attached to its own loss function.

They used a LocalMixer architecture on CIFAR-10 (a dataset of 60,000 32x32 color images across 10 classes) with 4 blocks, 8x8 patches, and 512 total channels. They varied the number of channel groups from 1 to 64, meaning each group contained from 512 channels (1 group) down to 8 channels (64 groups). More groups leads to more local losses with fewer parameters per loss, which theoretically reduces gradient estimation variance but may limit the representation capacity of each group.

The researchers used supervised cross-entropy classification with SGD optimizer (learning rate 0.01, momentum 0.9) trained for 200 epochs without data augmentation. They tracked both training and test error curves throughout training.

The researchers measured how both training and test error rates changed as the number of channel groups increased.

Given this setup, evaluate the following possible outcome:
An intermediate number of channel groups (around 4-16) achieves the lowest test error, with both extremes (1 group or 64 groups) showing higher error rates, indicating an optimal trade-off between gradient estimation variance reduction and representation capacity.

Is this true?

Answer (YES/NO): NO